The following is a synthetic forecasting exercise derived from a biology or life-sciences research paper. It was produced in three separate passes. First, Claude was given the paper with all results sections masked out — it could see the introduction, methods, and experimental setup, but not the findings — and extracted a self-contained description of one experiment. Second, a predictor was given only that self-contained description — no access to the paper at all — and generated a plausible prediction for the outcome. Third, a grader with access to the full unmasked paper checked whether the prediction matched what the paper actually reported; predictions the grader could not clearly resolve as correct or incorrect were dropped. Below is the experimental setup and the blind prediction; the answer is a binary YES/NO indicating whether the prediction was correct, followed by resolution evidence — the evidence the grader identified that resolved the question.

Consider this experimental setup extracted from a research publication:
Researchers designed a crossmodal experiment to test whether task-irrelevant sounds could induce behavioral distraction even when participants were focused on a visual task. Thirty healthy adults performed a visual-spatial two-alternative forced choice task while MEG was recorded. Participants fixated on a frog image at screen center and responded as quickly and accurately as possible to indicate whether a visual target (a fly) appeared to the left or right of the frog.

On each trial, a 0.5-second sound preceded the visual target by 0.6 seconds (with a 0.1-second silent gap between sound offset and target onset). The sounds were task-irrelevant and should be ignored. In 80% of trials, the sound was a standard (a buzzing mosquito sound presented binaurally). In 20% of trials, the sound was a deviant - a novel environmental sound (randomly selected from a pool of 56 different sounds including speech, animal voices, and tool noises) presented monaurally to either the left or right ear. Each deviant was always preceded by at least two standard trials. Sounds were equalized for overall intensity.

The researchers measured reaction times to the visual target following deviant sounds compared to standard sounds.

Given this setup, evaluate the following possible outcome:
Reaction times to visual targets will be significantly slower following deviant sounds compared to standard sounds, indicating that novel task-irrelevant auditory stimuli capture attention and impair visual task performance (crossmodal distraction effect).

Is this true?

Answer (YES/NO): YES